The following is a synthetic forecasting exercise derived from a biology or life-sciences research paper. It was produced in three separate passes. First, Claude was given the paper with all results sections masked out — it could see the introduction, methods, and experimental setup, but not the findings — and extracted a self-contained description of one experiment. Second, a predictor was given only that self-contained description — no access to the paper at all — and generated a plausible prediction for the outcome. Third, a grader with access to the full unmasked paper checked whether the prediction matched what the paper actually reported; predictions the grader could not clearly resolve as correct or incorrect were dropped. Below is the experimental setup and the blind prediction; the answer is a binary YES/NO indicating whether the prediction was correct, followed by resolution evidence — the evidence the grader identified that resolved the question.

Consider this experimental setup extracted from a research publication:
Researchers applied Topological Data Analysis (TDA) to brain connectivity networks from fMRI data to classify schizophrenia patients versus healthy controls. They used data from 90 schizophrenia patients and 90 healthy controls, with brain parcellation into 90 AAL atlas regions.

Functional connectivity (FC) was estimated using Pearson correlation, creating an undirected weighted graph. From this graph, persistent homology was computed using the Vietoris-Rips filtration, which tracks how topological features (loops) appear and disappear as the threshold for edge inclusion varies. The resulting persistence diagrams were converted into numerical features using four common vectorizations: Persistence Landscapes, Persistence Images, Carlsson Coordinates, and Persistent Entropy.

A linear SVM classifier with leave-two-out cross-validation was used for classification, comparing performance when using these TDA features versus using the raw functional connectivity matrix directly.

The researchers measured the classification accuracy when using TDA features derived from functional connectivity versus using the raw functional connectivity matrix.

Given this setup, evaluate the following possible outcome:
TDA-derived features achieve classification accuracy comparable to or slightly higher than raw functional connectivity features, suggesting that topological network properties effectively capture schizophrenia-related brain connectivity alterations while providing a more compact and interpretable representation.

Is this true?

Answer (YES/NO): NO